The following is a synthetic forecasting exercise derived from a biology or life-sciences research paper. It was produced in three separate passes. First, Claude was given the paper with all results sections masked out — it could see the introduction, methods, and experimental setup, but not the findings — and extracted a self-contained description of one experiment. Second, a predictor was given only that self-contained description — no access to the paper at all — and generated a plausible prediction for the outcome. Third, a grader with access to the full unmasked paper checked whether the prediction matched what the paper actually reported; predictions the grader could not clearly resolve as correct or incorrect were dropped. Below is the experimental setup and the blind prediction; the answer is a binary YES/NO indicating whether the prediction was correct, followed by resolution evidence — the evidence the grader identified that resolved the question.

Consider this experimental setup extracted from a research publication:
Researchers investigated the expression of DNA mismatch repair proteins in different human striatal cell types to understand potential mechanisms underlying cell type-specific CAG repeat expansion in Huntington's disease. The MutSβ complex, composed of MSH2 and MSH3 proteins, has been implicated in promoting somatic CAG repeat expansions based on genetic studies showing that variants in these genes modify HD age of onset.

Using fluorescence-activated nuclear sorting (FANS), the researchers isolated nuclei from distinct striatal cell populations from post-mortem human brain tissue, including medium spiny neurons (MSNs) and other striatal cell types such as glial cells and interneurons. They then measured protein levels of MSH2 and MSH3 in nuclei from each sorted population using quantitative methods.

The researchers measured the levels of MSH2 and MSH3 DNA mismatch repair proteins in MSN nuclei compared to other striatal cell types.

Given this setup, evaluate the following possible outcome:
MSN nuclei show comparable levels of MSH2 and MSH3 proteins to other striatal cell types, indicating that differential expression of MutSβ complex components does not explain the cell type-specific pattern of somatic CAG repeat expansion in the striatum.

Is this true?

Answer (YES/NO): NO